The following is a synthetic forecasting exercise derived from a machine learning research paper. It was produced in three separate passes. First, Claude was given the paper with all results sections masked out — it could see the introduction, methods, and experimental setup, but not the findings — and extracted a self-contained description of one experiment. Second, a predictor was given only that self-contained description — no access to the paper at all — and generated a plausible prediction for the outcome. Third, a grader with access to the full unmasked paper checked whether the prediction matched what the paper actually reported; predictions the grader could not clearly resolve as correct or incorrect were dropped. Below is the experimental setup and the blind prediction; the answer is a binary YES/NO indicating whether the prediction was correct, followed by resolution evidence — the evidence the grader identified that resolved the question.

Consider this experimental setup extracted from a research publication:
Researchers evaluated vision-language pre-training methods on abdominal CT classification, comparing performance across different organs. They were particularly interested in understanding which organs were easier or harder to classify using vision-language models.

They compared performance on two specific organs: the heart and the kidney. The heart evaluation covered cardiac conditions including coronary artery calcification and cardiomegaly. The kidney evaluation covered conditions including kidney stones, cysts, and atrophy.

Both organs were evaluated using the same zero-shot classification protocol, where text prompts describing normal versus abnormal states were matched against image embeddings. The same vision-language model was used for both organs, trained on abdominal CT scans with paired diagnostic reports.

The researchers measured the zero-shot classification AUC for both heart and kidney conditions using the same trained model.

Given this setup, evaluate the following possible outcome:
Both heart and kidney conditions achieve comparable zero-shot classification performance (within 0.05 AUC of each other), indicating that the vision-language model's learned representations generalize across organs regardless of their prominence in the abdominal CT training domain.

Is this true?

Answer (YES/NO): NO